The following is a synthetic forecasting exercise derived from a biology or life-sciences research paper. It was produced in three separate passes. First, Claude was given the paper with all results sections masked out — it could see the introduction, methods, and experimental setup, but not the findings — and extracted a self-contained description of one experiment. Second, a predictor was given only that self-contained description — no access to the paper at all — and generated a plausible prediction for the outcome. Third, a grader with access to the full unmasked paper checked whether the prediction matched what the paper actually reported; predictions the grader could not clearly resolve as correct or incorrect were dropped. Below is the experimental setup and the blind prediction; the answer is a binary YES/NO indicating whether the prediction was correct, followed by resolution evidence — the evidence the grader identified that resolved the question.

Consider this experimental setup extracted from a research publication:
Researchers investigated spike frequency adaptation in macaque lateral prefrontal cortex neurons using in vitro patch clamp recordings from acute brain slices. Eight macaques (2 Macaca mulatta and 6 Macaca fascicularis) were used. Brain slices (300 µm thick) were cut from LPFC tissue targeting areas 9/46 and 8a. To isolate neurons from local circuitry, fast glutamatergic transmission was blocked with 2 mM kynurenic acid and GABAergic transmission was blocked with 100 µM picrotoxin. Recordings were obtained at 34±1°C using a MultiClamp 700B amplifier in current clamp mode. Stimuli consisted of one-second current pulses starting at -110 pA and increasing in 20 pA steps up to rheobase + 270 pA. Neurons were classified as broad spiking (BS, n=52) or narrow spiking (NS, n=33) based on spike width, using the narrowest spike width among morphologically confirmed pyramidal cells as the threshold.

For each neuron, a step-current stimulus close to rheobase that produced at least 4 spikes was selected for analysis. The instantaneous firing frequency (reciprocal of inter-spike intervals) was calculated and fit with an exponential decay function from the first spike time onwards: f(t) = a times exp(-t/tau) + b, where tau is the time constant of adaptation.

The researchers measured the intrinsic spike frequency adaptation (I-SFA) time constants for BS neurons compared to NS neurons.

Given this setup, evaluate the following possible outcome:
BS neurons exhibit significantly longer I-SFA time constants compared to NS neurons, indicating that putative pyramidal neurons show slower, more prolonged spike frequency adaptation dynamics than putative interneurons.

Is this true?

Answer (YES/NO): NO